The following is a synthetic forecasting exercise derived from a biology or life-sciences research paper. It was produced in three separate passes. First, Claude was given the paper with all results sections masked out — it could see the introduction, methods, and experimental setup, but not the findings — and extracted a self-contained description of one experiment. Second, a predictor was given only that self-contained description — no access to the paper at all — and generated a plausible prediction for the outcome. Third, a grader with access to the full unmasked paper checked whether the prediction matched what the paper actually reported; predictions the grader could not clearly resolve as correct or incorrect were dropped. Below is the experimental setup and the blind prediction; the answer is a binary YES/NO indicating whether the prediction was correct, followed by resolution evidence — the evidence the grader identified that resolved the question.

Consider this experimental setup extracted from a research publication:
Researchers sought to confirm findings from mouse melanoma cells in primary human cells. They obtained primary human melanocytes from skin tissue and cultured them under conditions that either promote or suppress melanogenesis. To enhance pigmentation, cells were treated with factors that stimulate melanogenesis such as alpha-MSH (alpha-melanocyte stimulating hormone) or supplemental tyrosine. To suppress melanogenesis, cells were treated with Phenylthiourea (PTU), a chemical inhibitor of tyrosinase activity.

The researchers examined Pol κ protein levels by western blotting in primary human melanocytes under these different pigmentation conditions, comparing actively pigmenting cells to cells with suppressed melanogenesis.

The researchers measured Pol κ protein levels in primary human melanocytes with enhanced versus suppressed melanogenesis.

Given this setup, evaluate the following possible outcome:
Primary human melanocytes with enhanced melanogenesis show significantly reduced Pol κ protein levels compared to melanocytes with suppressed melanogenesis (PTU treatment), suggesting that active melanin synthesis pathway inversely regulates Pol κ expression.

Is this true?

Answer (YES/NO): NO